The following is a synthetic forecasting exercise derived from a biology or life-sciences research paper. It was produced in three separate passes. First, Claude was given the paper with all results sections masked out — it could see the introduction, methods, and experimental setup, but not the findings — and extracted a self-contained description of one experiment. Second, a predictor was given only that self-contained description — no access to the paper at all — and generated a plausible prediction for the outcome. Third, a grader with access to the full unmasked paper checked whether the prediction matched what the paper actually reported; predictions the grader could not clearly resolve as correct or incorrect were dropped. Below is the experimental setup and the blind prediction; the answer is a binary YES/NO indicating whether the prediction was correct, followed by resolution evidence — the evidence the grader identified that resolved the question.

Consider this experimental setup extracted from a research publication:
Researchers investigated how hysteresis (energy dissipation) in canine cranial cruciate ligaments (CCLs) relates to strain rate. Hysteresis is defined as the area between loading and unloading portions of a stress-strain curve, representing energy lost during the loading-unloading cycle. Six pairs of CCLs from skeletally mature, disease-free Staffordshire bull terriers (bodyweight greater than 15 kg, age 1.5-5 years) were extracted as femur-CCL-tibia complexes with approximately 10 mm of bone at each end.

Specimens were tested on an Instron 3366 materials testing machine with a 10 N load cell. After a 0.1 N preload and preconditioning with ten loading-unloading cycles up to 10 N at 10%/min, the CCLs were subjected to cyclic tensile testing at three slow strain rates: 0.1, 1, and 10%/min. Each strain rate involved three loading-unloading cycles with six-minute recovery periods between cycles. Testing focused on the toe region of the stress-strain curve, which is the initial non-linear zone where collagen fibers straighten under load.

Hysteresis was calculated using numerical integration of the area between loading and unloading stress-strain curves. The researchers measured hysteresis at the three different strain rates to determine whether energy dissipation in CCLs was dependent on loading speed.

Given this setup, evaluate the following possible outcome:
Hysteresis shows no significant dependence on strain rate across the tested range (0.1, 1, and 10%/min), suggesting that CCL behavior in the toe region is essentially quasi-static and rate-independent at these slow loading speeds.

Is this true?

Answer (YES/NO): NO